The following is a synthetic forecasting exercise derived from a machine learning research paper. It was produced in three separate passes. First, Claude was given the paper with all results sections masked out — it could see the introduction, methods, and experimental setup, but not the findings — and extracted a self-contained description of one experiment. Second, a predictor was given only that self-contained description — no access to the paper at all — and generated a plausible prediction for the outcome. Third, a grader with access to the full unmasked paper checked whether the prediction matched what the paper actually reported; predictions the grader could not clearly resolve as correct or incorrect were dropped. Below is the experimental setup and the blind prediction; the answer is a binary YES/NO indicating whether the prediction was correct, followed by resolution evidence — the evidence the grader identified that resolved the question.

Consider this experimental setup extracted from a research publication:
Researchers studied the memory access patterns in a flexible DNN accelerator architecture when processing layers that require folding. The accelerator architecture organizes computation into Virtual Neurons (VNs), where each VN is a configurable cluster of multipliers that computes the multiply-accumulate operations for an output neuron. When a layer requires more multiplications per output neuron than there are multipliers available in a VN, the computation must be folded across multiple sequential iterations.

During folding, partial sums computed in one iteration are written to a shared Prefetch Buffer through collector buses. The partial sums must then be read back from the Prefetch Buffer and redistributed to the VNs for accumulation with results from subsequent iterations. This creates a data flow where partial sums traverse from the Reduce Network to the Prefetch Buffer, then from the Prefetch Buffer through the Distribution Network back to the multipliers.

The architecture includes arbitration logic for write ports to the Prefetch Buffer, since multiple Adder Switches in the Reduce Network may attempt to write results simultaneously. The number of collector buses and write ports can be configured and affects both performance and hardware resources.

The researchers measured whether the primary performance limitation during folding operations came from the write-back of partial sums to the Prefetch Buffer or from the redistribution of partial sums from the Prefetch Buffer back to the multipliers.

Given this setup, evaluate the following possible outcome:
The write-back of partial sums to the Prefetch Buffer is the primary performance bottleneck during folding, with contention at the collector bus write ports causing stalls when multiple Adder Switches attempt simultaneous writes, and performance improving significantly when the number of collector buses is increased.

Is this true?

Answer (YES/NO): NO